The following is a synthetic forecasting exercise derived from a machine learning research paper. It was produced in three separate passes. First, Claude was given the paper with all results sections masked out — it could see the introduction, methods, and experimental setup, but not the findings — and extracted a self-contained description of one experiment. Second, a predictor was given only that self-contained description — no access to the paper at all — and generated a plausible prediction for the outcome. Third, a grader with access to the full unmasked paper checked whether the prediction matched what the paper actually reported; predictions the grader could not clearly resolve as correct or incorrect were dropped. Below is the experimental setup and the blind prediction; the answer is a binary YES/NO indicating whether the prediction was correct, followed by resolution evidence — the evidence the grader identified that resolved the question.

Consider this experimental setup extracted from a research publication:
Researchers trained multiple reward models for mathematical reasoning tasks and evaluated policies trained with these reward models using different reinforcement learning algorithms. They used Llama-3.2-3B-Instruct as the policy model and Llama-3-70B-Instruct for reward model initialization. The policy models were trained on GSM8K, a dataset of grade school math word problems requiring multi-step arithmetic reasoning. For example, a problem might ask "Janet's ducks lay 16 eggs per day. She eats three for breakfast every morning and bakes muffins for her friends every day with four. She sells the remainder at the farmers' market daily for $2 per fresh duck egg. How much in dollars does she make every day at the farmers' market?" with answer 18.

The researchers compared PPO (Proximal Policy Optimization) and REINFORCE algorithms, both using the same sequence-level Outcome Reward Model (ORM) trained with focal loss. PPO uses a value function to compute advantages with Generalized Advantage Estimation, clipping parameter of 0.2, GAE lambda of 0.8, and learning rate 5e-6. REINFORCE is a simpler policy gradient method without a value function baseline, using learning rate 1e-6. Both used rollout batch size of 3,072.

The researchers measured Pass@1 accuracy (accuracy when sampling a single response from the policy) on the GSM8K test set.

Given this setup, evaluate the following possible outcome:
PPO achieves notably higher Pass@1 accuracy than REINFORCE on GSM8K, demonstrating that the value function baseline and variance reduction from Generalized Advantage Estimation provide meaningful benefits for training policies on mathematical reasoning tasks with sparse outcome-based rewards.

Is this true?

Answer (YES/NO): NO